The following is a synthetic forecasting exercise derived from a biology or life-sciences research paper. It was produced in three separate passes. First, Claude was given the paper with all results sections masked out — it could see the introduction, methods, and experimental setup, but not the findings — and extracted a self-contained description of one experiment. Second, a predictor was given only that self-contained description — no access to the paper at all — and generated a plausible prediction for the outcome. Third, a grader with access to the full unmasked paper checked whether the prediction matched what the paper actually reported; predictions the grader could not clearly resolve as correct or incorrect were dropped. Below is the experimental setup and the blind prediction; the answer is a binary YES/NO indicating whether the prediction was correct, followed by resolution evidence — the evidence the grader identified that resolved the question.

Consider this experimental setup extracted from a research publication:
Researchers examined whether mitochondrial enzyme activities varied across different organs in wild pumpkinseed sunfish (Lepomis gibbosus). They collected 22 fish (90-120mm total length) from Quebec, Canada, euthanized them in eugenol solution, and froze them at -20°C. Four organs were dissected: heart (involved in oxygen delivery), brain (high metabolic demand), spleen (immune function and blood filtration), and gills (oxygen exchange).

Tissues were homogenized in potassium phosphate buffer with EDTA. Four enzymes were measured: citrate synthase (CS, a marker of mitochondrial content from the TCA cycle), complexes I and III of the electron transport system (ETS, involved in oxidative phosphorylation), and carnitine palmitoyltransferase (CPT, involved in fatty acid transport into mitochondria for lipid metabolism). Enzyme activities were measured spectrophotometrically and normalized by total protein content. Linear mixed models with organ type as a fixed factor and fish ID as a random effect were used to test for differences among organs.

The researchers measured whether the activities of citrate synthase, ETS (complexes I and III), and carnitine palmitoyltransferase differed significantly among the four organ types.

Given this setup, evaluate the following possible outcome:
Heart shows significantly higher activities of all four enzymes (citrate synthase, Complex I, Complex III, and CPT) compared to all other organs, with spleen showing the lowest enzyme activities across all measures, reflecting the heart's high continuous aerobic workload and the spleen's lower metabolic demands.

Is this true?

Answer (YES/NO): NO